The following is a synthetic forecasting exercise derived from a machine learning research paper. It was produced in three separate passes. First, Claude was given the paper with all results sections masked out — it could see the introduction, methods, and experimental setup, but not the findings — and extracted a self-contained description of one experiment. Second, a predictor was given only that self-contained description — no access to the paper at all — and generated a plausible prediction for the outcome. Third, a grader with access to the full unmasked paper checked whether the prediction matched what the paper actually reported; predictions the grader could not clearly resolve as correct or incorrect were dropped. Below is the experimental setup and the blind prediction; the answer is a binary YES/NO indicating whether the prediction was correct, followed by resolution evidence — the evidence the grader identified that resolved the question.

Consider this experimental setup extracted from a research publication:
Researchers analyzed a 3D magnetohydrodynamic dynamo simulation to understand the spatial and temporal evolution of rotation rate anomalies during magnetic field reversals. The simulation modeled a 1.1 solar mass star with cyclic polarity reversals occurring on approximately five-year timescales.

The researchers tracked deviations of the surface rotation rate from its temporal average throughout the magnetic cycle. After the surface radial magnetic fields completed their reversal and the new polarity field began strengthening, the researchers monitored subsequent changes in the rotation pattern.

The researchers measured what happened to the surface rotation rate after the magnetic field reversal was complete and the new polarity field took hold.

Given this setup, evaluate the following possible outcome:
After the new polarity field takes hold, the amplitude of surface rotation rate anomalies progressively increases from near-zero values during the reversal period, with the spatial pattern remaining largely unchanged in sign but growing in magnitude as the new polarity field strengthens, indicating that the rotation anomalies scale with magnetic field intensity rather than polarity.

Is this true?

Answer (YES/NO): NO